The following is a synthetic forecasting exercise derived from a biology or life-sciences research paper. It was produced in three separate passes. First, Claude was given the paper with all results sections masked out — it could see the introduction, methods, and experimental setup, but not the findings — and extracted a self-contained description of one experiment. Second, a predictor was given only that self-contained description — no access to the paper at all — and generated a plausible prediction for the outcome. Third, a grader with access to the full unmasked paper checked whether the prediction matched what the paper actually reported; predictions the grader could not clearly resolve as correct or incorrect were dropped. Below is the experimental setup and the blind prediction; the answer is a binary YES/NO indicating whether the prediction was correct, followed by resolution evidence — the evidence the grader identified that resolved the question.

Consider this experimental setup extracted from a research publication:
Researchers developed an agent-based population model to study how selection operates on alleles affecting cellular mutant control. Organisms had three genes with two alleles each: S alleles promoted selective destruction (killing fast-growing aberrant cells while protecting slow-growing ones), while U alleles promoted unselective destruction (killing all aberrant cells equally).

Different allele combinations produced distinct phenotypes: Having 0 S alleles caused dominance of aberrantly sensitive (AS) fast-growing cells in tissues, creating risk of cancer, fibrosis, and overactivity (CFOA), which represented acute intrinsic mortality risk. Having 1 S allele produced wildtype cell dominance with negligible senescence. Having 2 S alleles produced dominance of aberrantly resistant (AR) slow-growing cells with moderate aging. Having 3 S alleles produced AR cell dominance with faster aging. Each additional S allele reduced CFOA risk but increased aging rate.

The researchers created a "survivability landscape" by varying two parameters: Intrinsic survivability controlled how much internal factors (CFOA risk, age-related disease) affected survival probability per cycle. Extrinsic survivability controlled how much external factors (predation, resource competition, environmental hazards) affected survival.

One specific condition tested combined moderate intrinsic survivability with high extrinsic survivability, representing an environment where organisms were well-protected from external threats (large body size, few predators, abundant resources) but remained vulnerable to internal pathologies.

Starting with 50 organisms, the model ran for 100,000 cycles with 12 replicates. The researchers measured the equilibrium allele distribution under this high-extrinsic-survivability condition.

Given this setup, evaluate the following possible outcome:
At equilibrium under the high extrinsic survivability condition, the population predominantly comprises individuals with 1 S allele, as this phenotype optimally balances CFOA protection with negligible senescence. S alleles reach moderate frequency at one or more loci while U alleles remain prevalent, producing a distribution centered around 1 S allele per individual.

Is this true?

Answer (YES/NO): NO